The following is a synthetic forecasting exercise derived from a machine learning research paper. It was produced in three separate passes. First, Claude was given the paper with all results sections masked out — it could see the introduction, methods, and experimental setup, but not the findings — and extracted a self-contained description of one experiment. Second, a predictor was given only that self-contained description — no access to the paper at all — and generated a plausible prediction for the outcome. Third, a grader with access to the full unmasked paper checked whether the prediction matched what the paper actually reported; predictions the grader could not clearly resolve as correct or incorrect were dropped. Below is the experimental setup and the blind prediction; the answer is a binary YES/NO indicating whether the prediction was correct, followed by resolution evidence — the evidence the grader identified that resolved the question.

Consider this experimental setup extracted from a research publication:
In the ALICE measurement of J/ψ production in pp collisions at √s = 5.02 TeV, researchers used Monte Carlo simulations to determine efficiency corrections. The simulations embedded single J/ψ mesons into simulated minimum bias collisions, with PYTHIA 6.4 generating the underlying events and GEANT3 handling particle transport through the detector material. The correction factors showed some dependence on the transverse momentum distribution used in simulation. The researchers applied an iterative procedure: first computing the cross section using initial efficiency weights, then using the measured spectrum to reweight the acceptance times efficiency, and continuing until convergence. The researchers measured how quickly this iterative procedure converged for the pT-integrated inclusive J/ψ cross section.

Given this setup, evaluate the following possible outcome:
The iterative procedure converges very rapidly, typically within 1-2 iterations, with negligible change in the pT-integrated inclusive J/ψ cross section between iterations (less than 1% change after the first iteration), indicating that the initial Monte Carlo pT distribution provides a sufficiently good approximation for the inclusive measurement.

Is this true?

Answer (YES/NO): YES